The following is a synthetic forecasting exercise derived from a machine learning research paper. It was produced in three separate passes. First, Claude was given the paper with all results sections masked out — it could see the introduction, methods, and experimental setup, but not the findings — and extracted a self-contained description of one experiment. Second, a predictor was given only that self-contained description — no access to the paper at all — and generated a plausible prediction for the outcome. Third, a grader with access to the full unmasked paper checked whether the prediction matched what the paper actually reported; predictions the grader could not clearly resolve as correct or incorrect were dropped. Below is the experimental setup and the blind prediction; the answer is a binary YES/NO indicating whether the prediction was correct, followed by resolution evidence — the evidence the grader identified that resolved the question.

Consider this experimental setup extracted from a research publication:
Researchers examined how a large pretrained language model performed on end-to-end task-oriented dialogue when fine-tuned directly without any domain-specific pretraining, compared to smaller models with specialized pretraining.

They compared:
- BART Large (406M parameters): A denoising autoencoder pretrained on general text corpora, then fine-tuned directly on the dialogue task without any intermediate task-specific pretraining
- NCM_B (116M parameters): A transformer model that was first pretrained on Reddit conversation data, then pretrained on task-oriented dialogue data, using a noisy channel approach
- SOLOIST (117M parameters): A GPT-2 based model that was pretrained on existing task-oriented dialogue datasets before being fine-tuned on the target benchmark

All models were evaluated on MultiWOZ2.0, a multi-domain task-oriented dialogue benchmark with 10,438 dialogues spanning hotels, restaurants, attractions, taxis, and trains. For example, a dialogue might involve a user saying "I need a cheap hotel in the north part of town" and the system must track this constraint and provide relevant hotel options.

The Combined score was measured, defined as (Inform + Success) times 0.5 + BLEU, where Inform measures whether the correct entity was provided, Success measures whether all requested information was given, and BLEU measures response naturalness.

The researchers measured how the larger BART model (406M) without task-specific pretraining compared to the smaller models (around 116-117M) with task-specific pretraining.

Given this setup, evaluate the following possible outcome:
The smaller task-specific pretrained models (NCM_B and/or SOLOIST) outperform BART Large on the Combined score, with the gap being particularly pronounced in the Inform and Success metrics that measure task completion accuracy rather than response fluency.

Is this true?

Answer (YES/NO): NO